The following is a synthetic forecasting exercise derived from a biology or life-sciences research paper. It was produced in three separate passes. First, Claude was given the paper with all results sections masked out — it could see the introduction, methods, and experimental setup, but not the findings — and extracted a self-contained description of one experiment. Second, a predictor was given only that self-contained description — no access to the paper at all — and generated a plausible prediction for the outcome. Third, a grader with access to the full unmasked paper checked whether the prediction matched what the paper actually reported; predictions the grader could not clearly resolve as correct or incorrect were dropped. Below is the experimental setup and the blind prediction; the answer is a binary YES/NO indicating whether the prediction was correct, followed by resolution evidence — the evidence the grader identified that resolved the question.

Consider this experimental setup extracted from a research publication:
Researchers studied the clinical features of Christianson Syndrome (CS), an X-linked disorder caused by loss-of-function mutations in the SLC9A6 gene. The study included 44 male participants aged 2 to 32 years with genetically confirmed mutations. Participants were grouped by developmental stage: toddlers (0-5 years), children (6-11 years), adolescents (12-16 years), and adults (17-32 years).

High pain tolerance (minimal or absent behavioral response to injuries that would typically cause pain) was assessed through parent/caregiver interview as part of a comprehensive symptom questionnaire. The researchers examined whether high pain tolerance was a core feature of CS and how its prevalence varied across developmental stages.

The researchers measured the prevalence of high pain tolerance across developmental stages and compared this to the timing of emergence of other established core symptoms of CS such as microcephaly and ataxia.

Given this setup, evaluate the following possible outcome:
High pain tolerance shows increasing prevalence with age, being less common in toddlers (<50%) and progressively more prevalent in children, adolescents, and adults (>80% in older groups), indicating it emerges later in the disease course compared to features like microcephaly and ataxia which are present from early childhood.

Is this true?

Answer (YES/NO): NO